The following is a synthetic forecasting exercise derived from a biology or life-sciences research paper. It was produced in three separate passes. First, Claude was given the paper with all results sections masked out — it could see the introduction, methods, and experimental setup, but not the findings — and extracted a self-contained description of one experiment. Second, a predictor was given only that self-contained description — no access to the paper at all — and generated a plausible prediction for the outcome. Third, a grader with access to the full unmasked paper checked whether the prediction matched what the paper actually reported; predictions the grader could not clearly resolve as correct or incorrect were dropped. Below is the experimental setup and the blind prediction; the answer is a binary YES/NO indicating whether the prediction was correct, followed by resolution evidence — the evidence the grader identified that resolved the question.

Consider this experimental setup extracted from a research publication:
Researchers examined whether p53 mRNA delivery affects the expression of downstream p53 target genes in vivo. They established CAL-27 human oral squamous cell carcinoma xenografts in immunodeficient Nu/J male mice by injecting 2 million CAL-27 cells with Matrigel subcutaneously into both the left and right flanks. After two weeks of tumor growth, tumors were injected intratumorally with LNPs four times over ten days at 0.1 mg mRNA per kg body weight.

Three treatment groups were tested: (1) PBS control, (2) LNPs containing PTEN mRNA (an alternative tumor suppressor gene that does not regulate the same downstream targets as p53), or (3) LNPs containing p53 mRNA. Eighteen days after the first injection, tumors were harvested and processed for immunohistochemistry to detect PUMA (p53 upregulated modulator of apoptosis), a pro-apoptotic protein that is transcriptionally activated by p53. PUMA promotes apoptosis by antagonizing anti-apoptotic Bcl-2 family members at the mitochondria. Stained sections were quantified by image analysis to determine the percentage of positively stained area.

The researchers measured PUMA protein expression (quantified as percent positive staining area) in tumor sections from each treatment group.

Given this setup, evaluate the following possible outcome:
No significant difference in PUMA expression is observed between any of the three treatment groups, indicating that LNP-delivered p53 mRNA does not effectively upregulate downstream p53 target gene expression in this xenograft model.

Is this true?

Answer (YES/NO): NO